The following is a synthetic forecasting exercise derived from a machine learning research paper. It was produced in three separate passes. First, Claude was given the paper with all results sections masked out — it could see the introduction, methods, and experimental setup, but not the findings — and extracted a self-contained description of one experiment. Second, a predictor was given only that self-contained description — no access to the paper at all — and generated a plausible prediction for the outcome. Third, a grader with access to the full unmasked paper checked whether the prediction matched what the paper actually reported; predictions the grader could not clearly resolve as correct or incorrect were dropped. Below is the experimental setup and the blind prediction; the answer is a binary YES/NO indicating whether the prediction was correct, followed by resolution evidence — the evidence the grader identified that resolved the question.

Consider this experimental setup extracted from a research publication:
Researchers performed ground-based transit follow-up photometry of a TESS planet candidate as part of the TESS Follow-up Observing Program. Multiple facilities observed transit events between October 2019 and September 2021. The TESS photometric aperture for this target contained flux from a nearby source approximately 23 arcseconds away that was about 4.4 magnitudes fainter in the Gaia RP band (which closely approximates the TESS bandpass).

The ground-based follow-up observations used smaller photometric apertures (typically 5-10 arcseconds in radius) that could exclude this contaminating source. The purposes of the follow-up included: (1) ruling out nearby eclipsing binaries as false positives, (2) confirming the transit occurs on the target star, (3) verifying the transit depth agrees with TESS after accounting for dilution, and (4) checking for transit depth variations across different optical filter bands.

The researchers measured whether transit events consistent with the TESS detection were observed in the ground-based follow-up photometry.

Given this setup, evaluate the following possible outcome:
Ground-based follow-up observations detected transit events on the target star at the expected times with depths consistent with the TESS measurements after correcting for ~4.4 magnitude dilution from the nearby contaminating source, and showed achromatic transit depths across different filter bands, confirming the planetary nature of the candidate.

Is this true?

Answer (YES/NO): NO